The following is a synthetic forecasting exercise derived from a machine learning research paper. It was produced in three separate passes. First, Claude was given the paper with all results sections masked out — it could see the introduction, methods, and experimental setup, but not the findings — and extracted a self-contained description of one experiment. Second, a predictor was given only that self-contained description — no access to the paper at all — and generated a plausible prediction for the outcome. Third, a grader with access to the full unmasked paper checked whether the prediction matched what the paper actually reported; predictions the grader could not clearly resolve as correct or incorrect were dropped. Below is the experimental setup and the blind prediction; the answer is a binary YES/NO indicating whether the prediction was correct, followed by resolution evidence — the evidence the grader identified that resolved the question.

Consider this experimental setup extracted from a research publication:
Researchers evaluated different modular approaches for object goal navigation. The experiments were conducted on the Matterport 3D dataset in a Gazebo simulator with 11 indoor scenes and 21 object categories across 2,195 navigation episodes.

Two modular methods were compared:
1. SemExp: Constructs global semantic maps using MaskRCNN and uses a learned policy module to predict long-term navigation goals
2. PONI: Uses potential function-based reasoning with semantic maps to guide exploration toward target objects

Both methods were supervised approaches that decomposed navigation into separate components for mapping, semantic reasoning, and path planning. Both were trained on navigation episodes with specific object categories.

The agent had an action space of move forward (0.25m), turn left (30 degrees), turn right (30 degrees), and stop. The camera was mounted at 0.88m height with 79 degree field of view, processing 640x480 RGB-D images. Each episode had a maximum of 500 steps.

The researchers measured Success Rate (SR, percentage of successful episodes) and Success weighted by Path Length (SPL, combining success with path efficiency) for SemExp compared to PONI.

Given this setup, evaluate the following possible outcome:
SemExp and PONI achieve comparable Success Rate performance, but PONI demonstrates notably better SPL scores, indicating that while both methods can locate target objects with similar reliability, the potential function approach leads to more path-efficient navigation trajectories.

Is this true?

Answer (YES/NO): NO